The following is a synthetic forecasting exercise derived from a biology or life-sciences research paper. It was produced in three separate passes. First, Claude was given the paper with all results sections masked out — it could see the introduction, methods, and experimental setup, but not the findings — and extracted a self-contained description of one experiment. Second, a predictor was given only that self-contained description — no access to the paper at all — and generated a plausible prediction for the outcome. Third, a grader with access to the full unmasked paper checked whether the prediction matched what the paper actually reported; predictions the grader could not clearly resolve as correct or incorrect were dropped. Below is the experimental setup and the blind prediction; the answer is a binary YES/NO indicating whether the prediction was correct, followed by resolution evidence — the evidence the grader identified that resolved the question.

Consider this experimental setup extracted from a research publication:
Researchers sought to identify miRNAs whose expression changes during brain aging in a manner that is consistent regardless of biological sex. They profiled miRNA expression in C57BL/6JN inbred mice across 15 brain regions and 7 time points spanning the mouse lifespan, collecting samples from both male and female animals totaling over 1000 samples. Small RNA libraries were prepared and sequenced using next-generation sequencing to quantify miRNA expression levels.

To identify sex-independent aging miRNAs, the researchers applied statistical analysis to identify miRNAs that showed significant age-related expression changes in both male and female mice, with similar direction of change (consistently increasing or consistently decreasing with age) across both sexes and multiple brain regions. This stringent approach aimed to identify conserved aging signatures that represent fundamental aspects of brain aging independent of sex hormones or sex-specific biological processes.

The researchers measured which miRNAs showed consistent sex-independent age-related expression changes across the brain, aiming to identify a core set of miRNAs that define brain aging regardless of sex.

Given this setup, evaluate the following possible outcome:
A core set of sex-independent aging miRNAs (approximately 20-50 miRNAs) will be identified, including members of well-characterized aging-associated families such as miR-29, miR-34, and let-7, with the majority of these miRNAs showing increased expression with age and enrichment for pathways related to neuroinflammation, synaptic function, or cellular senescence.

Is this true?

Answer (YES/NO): NO